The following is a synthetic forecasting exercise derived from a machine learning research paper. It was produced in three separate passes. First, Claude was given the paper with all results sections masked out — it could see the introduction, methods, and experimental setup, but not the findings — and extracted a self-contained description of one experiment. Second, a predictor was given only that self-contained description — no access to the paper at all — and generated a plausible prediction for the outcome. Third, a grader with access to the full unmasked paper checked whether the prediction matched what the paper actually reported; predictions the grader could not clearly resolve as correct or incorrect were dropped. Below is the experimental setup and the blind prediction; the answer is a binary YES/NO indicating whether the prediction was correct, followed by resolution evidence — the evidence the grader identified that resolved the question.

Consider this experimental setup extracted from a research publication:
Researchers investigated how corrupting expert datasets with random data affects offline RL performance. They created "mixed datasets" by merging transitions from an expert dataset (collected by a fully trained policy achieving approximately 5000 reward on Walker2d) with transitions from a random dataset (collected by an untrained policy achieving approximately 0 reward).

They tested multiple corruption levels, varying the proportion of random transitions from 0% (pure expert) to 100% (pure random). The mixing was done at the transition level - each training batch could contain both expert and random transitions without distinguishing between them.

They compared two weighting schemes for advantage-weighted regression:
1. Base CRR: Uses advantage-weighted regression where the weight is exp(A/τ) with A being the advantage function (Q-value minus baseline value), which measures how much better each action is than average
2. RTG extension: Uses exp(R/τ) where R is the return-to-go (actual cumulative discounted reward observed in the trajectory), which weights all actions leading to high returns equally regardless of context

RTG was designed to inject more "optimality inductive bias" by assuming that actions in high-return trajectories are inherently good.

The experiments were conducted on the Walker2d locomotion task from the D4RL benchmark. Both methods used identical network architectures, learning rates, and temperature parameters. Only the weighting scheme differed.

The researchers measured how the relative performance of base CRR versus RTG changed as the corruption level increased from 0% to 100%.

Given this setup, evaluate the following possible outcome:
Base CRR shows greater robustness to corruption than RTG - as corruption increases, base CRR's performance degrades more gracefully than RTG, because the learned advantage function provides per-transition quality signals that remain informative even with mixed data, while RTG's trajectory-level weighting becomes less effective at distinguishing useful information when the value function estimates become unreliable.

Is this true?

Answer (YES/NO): YES